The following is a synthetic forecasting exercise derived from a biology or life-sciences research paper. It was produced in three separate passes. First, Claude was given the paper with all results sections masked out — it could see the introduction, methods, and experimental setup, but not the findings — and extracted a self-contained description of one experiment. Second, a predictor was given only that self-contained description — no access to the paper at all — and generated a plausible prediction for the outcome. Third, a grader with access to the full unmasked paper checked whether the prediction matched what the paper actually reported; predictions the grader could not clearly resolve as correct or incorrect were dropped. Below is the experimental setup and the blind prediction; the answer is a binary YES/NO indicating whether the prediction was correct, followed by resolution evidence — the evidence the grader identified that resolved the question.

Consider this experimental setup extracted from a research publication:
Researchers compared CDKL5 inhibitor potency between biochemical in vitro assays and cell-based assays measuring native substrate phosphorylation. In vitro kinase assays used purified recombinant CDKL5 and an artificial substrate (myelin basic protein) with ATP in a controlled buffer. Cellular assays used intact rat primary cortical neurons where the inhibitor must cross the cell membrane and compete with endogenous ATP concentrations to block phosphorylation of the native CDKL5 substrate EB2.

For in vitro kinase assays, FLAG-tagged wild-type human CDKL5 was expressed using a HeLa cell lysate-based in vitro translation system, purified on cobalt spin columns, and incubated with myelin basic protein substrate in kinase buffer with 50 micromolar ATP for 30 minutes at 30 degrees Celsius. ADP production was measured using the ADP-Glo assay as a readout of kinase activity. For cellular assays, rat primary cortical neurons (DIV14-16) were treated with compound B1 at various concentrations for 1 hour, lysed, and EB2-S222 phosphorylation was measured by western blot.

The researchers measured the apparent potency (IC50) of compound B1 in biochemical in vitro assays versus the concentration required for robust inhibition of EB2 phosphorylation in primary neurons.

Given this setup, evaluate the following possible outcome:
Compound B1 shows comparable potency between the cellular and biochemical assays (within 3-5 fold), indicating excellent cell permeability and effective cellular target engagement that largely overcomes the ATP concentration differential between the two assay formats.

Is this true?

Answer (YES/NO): NO